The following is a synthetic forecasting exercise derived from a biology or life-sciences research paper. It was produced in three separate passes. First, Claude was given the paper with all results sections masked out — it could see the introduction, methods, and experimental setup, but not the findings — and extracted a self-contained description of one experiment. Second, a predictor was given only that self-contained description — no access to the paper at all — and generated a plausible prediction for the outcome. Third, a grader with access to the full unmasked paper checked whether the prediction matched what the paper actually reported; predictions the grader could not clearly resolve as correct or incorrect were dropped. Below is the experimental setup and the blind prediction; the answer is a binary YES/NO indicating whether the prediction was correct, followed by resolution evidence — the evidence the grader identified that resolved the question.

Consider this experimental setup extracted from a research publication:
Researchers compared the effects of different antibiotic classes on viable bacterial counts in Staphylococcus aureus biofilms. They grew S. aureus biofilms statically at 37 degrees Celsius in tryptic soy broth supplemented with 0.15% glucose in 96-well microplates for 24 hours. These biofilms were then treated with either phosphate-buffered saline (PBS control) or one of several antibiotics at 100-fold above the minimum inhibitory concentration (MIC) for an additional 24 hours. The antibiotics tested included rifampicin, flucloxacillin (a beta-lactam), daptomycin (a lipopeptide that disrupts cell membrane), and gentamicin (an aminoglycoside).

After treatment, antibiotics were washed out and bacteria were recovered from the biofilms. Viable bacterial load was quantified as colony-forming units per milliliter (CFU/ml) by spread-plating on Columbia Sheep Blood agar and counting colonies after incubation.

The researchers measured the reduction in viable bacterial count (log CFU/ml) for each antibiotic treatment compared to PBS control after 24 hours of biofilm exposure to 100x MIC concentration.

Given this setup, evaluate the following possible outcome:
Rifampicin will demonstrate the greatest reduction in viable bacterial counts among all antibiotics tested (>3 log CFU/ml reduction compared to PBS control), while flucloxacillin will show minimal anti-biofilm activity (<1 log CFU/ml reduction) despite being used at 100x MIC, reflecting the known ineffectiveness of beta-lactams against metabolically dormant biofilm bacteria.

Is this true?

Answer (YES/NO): NO